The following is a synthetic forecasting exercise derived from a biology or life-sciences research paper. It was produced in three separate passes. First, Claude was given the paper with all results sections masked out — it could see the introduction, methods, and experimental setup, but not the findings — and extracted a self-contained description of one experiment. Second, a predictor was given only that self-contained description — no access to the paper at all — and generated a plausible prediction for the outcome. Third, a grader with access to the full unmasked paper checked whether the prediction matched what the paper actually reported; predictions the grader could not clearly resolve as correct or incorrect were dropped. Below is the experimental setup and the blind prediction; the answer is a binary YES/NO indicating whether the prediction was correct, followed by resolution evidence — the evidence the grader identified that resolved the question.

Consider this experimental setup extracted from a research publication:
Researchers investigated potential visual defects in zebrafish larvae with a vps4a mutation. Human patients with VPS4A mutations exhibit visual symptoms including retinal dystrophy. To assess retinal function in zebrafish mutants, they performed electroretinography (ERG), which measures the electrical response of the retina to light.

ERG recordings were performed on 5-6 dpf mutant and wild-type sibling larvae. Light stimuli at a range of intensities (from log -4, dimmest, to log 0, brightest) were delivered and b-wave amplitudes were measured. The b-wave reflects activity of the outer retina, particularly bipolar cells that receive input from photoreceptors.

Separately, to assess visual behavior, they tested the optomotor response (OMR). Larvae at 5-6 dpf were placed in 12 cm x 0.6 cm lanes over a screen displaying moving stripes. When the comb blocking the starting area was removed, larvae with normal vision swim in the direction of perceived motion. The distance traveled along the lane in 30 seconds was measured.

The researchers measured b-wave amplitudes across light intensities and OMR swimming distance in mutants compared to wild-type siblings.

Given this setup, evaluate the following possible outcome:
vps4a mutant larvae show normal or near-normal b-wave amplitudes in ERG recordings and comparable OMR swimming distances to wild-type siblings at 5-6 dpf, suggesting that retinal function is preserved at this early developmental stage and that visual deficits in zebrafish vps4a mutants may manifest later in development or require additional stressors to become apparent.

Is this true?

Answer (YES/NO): NO